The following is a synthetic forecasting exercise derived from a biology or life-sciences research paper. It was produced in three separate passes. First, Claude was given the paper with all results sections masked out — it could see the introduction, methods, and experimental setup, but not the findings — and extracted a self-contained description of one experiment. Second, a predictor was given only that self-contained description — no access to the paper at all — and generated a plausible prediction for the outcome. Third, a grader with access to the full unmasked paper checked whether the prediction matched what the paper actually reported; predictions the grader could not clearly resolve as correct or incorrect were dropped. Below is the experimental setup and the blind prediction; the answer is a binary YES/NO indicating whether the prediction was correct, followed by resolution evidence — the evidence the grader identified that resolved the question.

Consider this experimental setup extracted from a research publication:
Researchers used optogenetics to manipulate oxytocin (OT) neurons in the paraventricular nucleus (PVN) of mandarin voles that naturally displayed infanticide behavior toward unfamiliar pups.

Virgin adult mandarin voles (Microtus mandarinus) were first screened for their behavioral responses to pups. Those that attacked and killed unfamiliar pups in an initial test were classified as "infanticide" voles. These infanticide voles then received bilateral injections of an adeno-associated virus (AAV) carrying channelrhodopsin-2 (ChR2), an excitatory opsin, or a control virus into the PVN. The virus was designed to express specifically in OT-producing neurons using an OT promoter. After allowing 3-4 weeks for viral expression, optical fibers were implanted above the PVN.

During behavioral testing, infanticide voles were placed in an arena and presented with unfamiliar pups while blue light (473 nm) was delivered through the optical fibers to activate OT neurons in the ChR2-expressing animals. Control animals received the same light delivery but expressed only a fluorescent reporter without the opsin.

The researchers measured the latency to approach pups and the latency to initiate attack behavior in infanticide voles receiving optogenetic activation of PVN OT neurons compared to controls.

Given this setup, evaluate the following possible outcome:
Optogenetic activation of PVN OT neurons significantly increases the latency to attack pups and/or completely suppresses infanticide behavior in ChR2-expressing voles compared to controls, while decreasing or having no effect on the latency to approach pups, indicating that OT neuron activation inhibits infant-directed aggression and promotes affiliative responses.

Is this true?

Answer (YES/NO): NO